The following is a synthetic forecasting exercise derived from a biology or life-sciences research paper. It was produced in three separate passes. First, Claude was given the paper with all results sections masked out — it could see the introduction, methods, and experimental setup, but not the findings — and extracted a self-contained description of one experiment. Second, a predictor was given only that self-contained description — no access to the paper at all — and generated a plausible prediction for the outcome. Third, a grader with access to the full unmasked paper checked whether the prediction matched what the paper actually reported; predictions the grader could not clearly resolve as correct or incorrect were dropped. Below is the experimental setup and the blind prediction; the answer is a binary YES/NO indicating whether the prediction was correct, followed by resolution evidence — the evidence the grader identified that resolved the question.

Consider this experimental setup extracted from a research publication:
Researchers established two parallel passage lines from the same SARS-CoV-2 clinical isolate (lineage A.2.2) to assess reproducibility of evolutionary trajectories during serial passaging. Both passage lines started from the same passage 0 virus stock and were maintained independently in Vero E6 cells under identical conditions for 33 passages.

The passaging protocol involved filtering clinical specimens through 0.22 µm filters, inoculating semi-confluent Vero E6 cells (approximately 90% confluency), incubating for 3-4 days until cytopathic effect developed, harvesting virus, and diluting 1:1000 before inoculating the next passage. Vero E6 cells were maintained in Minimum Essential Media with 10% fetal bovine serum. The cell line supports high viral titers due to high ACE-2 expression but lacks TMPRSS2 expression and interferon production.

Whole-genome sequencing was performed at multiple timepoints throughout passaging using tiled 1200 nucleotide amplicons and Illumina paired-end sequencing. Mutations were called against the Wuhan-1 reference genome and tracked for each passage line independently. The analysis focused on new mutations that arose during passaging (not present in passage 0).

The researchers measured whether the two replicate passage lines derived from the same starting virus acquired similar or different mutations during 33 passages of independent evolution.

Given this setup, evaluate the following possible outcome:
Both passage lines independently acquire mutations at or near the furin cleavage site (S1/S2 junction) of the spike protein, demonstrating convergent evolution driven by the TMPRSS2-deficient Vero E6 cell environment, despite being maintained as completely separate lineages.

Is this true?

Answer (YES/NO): YES